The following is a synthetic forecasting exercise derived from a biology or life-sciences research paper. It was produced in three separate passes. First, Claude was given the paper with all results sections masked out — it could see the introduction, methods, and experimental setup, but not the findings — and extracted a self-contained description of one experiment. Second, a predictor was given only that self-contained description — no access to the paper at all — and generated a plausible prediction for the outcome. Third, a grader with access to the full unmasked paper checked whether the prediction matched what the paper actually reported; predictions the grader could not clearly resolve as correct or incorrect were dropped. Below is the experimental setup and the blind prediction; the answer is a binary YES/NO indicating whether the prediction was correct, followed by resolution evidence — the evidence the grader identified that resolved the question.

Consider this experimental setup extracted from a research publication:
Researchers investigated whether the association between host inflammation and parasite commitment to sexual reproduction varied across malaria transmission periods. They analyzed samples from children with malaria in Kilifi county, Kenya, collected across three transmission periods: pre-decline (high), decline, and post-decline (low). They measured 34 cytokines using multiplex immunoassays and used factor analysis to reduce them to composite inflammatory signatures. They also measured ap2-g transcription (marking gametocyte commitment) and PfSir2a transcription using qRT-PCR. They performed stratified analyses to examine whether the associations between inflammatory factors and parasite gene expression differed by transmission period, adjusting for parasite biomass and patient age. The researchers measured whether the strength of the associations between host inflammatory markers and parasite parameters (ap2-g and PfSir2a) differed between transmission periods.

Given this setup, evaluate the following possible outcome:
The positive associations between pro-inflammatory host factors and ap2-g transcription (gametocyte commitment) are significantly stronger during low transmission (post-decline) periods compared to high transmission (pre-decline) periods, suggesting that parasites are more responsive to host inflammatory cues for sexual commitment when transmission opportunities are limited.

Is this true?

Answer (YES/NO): YES